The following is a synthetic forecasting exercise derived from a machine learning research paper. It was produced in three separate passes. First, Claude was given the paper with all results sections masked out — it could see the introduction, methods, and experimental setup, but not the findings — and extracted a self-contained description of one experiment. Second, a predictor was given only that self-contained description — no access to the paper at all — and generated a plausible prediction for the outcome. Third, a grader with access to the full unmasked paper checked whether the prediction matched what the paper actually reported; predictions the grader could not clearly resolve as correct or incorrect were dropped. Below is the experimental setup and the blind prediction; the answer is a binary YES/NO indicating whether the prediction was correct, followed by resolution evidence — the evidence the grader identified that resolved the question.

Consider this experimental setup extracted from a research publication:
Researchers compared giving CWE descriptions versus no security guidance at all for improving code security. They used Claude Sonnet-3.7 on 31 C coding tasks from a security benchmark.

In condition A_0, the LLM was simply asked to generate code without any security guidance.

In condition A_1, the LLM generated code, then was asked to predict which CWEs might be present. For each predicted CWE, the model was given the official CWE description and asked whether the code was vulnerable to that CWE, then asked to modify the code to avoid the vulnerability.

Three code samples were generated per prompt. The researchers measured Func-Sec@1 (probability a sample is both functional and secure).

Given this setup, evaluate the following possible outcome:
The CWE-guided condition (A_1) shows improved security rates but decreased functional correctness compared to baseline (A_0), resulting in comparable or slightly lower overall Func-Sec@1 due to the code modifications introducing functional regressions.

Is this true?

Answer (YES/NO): NO